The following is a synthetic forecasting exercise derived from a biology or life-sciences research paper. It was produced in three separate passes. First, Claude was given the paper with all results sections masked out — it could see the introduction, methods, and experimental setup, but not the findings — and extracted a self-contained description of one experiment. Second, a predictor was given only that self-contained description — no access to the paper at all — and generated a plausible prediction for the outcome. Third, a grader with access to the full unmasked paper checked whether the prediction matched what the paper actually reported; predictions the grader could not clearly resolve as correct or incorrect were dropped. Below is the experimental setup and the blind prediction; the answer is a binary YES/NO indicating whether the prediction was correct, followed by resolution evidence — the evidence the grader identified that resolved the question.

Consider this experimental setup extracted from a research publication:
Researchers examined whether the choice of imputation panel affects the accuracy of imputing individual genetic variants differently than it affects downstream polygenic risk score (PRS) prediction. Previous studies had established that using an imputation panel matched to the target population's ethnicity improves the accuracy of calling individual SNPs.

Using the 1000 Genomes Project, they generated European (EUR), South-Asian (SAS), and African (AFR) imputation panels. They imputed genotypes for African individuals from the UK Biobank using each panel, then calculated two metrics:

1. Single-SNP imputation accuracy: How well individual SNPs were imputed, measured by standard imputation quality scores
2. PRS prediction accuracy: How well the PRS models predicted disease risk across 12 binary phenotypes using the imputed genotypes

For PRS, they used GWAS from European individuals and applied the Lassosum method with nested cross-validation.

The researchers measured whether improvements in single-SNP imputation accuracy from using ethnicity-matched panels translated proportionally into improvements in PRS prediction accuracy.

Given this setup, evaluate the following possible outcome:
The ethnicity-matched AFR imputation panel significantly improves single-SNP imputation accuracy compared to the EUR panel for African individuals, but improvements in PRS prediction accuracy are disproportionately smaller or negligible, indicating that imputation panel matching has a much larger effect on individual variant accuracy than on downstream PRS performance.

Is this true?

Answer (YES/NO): YES